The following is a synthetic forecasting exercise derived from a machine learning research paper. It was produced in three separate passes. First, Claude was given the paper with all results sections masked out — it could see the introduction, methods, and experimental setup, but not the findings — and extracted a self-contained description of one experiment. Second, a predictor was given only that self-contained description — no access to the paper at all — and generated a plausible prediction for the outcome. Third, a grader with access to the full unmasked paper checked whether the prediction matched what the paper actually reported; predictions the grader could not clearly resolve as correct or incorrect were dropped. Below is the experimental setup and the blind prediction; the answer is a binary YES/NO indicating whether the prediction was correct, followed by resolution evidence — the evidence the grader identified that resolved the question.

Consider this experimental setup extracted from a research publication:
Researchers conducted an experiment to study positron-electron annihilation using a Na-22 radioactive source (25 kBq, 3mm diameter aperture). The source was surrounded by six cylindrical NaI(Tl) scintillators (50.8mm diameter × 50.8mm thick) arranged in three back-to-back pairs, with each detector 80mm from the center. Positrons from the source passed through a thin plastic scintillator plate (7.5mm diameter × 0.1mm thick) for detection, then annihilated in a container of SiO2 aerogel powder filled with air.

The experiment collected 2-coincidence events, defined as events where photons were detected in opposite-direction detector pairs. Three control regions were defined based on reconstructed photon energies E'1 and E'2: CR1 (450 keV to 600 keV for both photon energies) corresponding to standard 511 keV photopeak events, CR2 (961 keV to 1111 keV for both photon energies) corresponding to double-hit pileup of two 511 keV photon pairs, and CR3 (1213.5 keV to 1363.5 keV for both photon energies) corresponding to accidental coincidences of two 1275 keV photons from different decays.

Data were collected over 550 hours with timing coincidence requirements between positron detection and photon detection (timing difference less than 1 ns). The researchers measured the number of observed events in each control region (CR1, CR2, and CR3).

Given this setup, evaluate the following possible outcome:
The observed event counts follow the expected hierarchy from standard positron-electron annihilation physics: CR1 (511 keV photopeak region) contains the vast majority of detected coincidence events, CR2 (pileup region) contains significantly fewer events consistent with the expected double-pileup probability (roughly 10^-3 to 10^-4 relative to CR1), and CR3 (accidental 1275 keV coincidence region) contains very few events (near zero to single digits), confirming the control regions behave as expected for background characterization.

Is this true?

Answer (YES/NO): NO